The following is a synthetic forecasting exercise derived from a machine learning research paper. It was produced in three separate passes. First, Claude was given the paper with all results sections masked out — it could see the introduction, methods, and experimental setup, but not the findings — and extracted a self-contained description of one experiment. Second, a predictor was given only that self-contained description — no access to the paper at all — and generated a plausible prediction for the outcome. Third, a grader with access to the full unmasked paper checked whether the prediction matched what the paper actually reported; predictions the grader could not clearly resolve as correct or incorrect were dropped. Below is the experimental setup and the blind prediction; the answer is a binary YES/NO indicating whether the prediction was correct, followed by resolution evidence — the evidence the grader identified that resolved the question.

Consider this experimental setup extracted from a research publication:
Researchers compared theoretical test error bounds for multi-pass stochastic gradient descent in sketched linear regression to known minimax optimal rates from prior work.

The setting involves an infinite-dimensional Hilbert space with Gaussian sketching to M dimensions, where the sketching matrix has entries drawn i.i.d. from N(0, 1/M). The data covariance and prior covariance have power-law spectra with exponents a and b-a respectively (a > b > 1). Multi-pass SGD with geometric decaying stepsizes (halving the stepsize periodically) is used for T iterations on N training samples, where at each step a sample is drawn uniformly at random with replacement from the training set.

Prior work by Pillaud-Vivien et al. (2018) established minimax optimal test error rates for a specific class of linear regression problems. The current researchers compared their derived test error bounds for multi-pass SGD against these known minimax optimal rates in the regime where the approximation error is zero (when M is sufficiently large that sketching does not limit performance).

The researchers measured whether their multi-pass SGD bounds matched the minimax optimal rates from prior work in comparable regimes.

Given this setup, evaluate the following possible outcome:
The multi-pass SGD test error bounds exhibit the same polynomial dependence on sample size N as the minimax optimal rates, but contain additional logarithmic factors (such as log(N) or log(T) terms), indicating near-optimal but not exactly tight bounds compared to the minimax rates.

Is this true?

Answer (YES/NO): YES